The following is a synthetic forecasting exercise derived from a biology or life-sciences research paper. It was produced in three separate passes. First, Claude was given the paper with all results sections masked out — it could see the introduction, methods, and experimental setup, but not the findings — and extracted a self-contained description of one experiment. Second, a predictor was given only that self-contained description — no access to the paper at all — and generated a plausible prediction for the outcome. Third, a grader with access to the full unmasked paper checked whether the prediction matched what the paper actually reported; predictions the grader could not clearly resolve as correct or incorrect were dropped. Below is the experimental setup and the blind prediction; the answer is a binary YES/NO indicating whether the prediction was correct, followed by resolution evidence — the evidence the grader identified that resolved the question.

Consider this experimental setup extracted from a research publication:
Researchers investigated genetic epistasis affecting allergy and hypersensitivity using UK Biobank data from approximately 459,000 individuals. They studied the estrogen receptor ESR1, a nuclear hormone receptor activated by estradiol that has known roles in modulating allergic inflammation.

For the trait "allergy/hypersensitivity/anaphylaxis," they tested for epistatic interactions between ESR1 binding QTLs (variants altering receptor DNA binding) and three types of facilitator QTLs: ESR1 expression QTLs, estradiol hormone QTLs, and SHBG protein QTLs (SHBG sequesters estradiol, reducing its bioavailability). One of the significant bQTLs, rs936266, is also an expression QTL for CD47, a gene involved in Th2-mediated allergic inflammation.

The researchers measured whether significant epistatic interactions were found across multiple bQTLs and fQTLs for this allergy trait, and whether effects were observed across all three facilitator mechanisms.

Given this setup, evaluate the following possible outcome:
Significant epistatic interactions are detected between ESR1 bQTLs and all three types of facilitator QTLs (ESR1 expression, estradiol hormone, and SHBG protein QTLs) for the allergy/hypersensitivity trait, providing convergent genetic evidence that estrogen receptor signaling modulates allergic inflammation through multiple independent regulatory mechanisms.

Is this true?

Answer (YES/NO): YES